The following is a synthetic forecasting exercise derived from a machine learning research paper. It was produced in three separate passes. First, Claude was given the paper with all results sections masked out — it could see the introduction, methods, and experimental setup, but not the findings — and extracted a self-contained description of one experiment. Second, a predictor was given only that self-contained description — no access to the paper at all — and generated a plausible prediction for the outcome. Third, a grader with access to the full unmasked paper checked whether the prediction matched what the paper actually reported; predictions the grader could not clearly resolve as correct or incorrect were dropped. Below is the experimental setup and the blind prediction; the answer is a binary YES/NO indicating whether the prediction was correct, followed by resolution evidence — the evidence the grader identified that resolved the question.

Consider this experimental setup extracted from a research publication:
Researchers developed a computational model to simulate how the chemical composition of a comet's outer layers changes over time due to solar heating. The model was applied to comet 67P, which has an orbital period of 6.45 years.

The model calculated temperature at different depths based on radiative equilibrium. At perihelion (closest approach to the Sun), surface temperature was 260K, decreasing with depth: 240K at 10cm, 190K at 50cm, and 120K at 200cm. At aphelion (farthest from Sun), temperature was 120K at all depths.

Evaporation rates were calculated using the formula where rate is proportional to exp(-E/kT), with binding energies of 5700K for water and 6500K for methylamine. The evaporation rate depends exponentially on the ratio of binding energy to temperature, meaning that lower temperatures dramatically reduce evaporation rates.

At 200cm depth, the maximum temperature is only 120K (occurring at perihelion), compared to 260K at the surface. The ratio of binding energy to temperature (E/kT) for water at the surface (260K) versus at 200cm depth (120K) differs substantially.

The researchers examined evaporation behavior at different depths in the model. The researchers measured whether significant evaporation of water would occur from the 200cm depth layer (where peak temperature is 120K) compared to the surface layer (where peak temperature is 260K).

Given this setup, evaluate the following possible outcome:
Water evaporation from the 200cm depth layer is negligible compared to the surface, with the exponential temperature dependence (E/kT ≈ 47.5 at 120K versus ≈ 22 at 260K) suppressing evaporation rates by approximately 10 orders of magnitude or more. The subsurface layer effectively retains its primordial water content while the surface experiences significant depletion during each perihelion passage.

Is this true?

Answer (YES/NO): NO